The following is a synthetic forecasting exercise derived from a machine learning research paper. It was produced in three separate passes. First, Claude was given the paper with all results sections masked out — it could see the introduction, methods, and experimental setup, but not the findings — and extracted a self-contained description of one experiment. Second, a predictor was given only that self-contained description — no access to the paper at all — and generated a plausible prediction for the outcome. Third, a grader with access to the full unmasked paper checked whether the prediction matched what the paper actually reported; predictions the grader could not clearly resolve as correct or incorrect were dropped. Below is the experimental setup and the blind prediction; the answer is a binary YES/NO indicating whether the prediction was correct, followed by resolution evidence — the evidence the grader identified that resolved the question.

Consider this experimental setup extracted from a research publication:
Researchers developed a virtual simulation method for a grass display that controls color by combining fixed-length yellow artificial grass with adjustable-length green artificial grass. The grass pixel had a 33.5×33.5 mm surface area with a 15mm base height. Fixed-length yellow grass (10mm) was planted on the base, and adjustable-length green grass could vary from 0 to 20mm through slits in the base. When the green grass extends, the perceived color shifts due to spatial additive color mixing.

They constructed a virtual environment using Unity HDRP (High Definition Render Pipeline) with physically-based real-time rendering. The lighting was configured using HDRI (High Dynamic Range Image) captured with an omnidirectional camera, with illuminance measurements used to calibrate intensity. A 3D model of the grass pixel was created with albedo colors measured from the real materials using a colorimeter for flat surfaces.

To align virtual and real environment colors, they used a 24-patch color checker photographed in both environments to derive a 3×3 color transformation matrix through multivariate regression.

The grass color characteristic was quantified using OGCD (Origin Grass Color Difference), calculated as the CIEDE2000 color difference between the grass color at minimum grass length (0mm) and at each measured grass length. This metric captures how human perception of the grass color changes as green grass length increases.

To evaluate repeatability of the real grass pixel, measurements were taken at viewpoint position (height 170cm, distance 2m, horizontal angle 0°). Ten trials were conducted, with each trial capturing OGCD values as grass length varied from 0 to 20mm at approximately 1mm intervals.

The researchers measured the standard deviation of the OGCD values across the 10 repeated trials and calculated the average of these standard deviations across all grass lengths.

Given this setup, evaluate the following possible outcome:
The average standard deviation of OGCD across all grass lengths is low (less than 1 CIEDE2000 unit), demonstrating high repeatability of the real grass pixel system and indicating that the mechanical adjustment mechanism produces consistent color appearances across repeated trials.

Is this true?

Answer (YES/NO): YES